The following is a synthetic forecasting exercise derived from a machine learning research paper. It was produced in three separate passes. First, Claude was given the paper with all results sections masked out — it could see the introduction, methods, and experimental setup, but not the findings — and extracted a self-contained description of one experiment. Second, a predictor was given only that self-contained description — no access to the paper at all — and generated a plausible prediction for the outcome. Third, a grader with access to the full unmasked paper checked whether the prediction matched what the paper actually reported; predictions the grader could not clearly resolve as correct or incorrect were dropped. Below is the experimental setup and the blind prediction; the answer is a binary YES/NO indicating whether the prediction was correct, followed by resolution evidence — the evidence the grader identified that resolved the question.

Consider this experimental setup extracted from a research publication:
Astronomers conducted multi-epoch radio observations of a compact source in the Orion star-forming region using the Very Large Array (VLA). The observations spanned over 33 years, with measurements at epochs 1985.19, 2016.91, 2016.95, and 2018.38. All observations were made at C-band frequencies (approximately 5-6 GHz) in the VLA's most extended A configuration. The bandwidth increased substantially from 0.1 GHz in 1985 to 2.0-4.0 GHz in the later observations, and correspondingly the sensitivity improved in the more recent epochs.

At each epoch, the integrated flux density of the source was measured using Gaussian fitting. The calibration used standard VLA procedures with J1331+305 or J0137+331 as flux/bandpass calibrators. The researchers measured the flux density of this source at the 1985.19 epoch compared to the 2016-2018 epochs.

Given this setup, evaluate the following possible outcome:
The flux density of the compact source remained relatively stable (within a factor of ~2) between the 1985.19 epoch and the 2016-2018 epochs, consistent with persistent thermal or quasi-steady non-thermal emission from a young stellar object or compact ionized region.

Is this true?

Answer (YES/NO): NO